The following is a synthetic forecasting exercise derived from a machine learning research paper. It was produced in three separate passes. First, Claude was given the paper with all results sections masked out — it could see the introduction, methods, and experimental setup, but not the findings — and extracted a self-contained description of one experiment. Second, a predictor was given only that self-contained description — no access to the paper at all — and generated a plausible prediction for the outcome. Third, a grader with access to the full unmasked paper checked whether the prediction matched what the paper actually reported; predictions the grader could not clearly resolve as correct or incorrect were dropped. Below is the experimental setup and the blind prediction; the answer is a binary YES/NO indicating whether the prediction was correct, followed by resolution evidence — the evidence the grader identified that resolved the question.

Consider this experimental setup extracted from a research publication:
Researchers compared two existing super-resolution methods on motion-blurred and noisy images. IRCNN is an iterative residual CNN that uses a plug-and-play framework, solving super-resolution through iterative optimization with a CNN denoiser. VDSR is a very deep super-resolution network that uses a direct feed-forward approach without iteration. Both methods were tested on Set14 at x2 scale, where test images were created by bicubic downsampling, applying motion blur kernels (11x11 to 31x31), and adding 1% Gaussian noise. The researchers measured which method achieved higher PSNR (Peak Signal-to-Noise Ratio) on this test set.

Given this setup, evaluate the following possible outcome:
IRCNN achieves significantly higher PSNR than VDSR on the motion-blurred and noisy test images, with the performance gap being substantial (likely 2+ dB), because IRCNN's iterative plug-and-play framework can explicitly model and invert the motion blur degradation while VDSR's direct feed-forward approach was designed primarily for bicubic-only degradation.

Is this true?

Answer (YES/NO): NO